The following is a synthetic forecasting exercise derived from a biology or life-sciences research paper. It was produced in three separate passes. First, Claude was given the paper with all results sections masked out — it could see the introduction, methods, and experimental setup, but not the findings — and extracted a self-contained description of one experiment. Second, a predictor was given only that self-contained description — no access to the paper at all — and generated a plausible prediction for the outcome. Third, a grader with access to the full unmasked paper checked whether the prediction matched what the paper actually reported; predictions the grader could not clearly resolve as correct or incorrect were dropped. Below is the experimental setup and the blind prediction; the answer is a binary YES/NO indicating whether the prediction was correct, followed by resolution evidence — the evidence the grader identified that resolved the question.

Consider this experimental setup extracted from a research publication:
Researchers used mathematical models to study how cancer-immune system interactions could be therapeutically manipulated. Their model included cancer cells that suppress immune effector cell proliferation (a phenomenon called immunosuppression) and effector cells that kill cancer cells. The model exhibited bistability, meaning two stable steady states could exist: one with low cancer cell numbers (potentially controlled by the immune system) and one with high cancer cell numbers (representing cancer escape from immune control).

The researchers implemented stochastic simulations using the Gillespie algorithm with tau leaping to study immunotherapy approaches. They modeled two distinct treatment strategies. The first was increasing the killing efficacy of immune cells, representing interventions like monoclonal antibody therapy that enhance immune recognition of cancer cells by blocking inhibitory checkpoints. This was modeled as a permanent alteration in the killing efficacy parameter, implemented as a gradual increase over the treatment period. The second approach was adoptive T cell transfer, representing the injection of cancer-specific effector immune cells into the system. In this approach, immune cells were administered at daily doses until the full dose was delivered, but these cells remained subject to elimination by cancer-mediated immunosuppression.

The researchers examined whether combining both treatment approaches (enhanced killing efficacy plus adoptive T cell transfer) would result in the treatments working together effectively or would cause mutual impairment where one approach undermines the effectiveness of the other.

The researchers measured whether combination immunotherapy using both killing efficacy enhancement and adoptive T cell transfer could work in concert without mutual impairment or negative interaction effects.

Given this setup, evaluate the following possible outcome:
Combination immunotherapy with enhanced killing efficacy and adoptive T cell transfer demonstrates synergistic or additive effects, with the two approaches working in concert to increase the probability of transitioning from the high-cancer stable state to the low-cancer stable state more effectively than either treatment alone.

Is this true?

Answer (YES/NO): YES